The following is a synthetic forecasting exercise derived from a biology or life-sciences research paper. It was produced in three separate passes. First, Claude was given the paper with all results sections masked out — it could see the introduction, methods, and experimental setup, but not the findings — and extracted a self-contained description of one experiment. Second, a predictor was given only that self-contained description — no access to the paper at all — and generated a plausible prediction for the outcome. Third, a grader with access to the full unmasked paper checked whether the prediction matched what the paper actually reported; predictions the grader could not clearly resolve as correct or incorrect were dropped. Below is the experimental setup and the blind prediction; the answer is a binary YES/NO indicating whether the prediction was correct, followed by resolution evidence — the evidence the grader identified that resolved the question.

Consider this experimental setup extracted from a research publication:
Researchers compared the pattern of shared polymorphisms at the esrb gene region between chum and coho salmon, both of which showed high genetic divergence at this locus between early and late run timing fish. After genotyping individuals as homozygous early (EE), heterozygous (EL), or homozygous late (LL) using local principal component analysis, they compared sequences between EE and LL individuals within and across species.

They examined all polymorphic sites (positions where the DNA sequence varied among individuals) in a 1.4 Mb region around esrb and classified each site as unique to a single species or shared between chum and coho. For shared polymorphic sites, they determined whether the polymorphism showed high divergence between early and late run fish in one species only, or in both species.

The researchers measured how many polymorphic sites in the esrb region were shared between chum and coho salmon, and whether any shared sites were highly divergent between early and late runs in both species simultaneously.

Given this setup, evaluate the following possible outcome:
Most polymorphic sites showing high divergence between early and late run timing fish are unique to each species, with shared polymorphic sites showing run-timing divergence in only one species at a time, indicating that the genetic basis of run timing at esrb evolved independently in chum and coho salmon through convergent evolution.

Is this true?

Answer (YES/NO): YES